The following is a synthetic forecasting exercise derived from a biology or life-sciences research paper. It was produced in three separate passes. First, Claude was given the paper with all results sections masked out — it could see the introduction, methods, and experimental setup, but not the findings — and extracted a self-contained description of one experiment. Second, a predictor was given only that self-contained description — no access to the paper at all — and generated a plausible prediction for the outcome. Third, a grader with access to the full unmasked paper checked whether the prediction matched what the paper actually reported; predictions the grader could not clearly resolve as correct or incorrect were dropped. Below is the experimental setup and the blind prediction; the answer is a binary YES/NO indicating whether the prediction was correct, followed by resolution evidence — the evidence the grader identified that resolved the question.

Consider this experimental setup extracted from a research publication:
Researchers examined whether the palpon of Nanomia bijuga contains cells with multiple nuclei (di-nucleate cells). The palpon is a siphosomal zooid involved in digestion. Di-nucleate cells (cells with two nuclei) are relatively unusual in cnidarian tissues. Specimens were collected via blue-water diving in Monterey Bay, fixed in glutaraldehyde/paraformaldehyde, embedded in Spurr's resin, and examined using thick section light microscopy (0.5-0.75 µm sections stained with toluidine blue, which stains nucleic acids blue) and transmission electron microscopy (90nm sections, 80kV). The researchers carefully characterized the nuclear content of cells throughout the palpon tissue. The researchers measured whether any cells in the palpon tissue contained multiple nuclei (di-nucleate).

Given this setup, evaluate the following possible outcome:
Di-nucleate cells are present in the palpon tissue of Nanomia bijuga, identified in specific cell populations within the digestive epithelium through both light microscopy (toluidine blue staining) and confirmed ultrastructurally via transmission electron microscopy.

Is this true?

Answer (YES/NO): NO